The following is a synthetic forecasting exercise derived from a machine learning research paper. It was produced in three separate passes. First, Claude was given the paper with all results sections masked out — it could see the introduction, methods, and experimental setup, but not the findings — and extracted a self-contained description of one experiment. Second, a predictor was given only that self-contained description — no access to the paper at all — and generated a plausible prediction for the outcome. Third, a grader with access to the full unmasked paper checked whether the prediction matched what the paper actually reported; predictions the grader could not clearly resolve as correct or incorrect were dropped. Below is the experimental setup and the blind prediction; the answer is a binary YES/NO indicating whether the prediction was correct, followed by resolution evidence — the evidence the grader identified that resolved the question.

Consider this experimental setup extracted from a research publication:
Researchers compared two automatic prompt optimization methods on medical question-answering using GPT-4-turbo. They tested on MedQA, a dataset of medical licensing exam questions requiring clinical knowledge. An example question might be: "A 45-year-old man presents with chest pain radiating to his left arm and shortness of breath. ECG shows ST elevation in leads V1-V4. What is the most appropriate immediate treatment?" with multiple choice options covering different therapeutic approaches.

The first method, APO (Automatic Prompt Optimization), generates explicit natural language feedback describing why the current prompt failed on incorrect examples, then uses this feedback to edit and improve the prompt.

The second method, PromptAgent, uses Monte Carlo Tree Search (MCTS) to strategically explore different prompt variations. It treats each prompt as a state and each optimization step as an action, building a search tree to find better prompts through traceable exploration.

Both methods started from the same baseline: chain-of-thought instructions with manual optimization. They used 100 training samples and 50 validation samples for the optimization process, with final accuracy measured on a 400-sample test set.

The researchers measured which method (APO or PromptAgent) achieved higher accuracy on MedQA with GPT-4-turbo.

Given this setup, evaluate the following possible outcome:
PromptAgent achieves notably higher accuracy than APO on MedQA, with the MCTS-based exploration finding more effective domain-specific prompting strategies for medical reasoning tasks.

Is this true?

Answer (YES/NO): NO